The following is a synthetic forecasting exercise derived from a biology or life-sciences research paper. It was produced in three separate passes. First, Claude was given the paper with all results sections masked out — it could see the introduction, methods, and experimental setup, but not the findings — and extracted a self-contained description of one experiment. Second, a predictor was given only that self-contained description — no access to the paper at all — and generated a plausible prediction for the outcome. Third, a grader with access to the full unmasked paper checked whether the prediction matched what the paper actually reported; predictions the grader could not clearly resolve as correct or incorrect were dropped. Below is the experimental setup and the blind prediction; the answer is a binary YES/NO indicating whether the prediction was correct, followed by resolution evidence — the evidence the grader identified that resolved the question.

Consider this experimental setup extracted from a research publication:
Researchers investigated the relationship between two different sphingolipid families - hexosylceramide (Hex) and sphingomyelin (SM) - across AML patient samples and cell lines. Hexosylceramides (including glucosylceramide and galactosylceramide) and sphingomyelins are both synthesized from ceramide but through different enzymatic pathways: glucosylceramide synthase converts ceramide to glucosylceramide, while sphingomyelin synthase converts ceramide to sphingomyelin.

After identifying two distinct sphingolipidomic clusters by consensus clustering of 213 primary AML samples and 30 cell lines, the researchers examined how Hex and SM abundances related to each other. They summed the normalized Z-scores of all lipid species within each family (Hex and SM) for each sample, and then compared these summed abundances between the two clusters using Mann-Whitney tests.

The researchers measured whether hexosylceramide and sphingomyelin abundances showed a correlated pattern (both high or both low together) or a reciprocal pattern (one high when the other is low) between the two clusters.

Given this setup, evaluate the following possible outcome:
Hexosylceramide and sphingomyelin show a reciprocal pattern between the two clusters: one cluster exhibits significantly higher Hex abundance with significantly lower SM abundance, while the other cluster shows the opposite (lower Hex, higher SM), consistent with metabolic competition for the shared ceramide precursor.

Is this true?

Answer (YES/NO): YES